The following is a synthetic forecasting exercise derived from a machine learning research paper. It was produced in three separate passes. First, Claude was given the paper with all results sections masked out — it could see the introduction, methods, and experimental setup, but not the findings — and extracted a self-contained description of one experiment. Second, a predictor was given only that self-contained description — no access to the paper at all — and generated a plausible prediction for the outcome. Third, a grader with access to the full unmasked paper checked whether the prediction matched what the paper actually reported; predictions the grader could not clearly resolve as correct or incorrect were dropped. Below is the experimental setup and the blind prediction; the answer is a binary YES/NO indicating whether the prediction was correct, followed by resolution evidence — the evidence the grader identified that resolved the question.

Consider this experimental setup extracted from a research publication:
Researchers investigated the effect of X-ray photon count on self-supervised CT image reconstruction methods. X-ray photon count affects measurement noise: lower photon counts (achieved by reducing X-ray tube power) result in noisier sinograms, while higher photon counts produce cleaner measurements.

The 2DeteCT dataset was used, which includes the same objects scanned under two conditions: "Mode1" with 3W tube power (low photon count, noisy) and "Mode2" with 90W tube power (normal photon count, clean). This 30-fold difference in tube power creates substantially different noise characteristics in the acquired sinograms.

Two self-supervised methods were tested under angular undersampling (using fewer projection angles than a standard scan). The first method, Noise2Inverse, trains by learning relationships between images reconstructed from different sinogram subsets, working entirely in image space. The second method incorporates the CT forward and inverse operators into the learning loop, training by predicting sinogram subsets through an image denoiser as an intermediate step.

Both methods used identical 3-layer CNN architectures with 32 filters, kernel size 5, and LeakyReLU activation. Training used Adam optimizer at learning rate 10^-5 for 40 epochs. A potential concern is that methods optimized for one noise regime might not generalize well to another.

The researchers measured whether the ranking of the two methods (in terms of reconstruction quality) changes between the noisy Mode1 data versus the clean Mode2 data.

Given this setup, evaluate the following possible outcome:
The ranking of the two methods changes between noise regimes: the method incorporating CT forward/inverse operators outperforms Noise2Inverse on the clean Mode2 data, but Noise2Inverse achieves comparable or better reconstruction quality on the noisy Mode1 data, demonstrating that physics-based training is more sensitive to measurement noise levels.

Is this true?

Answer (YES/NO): NO